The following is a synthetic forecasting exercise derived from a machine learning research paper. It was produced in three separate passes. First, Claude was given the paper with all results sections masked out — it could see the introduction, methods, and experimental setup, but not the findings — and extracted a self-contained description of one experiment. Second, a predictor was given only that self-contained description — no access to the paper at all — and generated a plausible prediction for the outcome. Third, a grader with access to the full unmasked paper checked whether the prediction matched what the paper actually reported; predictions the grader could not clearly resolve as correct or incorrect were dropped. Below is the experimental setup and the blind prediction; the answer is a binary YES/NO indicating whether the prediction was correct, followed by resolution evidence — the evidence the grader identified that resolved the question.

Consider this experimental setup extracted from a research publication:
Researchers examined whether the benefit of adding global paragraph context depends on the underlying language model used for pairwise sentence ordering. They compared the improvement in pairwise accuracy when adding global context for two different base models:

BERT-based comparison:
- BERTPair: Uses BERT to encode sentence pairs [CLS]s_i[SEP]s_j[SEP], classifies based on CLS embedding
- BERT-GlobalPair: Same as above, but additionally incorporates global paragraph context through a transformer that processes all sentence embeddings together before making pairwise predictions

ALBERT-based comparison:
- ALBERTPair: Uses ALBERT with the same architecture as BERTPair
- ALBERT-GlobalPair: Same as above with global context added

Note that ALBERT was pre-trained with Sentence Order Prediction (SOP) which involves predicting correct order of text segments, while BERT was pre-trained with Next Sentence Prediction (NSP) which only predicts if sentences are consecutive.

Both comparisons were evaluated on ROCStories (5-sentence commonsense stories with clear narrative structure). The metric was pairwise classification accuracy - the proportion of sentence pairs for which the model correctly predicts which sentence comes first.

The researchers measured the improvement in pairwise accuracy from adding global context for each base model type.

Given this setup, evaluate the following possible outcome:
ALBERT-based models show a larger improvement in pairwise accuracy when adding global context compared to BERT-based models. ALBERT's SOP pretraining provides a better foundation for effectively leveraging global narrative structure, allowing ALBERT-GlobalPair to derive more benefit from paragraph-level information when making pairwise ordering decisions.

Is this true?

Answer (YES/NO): NO